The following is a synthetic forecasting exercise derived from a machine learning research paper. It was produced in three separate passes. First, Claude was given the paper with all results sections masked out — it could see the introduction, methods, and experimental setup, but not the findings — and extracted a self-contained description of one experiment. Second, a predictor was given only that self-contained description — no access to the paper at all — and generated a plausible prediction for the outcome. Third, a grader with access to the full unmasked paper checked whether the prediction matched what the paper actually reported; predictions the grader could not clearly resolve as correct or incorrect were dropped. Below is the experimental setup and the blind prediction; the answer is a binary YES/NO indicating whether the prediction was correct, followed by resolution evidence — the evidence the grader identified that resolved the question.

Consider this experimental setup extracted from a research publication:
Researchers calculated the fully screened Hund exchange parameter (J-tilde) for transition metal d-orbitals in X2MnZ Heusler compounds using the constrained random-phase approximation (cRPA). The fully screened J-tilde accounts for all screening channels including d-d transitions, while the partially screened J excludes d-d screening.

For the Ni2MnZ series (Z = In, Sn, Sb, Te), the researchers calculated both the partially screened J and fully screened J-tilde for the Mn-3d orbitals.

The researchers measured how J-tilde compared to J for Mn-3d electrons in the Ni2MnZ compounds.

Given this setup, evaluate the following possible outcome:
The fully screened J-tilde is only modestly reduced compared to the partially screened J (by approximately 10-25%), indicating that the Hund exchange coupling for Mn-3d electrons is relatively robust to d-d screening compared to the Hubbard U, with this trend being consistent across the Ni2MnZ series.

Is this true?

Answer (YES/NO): NO